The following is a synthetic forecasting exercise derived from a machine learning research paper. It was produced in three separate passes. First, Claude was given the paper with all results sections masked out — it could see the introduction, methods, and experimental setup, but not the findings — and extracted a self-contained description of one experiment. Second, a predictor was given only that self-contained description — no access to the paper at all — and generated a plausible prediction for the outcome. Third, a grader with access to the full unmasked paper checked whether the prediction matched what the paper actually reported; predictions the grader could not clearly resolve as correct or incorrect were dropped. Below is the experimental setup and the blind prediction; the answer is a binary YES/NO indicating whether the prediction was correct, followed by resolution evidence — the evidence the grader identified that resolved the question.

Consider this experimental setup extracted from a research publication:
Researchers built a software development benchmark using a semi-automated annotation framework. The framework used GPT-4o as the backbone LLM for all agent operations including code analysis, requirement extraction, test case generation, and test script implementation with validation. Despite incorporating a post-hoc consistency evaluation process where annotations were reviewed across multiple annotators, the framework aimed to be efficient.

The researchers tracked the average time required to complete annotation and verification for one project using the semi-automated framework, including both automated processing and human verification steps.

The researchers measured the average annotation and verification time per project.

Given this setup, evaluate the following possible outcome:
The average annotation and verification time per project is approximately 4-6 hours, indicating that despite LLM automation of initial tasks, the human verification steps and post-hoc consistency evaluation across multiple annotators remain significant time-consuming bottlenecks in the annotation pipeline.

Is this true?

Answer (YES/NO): NO